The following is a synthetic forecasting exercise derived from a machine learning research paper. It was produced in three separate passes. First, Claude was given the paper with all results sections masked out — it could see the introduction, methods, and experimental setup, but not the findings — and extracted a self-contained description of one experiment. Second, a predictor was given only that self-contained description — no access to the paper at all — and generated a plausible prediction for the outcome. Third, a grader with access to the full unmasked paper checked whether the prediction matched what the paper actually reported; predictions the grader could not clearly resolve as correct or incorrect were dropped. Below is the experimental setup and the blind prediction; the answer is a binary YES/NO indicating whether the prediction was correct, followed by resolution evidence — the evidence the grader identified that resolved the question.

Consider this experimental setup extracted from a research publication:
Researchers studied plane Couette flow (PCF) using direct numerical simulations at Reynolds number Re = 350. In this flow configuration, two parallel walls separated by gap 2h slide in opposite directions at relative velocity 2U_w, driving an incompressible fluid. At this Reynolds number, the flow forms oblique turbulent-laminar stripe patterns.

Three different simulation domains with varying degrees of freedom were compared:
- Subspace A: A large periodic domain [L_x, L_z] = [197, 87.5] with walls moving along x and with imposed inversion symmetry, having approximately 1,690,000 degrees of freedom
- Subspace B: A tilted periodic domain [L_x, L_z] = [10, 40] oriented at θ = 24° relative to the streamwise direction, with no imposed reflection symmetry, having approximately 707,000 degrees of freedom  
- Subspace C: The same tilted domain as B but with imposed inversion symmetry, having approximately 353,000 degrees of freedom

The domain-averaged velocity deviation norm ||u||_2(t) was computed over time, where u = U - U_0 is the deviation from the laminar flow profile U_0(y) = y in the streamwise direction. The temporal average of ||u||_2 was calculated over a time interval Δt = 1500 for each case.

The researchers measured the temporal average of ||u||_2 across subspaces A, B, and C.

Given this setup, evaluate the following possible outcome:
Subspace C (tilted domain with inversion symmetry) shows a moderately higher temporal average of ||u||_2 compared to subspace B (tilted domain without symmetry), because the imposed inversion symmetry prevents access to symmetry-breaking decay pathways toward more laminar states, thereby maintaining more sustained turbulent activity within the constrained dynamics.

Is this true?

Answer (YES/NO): NO